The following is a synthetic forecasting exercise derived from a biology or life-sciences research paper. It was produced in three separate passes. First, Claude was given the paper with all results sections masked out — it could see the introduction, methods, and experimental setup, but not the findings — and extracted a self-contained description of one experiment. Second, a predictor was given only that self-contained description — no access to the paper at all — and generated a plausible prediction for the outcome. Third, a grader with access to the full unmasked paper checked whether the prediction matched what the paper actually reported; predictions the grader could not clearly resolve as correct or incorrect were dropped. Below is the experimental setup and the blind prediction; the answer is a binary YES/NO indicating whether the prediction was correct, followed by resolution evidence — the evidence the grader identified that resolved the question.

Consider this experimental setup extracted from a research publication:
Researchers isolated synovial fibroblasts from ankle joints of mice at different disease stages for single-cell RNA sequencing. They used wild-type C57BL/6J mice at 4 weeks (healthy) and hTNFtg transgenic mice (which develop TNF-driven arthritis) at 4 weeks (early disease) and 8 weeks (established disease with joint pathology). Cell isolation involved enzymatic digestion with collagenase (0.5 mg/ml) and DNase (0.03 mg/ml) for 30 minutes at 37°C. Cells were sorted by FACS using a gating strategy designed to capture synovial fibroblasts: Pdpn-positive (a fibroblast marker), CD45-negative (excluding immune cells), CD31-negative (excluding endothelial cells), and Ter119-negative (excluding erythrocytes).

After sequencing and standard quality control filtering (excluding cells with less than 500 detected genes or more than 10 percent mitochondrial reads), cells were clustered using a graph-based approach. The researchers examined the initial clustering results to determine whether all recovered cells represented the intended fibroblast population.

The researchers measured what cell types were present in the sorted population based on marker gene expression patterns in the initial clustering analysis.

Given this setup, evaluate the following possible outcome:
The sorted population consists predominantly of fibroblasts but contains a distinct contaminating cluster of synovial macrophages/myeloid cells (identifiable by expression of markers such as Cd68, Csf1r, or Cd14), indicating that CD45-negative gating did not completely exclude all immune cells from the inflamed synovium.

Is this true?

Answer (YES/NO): NO